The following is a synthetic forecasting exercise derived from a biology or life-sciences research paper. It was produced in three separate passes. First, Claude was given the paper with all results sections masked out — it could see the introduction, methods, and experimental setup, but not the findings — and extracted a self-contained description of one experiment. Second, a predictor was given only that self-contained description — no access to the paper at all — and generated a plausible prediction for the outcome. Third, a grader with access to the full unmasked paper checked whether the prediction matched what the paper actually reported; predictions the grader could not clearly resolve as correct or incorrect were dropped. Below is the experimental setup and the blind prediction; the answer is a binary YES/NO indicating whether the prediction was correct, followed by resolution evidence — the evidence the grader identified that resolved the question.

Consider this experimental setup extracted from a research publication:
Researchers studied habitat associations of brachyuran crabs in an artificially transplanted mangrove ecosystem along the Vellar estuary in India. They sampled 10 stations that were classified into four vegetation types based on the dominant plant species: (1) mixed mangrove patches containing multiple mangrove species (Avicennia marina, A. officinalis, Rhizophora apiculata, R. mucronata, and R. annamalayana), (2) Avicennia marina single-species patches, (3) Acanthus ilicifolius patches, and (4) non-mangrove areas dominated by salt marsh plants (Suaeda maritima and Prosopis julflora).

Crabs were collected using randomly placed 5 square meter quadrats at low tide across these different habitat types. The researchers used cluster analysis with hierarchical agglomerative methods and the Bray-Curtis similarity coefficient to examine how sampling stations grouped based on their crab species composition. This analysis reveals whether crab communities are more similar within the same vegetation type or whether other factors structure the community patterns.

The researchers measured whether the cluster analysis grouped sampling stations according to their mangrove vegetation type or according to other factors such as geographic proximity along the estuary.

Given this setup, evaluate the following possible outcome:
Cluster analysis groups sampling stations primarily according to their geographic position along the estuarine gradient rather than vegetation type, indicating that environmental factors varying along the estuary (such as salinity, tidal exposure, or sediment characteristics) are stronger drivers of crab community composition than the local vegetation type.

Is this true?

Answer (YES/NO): NO